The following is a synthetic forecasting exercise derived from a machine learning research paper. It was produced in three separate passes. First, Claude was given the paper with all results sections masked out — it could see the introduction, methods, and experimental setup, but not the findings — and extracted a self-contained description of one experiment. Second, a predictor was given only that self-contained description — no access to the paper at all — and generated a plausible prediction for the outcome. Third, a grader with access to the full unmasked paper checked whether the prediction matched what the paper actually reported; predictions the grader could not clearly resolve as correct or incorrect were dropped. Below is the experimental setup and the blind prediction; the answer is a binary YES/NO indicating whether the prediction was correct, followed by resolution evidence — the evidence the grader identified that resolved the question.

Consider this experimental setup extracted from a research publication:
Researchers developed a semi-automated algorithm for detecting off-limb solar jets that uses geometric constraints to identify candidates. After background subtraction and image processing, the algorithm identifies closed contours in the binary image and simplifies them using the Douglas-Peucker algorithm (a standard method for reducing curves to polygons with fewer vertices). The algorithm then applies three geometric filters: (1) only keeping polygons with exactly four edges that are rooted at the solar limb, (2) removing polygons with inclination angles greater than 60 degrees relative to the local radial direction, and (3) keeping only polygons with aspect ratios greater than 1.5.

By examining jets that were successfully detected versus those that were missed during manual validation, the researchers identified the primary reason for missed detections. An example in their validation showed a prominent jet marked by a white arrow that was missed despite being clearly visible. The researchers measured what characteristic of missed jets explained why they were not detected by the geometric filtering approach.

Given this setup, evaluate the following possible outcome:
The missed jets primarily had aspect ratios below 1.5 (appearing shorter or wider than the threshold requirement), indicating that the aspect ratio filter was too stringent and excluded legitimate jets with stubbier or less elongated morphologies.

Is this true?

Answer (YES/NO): NO